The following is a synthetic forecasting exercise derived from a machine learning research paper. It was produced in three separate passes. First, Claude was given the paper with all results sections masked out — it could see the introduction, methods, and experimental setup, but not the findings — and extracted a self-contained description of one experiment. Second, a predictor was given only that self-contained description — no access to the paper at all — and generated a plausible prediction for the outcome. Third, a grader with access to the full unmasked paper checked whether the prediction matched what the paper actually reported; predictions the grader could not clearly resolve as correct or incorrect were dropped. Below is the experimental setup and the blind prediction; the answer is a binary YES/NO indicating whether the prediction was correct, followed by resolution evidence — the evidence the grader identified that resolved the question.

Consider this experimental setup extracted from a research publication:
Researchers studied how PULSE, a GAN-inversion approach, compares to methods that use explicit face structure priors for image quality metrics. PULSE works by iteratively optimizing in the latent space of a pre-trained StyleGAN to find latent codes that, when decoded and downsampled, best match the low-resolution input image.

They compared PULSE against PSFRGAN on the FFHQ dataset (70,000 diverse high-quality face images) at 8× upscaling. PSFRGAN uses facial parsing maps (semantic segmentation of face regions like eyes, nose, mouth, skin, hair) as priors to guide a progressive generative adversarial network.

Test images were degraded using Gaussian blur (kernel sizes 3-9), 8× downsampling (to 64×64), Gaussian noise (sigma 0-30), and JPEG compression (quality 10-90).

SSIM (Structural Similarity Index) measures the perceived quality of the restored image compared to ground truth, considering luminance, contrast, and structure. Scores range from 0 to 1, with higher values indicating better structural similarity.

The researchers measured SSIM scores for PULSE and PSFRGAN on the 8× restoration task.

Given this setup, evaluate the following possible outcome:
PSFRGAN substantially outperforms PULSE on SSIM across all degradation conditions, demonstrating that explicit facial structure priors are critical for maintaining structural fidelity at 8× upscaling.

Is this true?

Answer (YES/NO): YES